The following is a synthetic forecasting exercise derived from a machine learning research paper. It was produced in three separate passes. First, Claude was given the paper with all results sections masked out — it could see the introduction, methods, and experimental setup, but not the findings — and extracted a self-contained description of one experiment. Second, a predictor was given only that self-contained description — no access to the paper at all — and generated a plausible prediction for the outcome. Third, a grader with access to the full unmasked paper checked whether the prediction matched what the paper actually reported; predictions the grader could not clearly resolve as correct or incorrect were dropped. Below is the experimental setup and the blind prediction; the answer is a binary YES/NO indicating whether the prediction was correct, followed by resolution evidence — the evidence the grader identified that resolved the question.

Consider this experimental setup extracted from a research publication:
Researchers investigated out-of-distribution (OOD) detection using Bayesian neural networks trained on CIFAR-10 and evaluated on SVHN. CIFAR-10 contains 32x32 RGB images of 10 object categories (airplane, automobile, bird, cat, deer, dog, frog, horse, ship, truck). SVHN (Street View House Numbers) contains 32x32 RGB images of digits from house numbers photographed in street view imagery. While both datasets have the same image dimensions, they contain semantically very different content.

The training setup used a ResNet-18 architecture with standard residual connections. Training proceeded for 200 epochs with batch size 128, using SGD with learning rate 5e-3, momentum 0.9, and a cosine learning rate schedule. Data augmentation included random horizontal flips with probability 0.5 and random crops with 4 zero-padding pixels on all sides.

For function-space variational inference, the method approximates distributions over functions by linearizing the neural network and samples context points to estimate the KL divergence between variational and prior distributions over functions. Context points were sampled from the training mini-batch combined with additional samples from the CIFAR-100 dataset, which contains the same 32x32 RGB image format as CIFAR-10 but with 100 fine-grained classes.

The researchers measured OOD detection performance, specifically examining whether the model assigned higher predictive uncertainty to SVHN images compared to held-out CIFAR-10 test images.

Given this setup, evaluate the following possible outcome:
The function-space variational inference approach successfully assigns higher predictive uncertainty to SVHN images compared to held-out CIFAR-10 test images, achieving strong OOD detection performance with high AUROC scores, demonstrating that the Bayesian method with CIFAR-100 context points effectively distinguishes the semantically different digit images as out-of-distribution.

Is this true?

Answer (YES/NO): YES